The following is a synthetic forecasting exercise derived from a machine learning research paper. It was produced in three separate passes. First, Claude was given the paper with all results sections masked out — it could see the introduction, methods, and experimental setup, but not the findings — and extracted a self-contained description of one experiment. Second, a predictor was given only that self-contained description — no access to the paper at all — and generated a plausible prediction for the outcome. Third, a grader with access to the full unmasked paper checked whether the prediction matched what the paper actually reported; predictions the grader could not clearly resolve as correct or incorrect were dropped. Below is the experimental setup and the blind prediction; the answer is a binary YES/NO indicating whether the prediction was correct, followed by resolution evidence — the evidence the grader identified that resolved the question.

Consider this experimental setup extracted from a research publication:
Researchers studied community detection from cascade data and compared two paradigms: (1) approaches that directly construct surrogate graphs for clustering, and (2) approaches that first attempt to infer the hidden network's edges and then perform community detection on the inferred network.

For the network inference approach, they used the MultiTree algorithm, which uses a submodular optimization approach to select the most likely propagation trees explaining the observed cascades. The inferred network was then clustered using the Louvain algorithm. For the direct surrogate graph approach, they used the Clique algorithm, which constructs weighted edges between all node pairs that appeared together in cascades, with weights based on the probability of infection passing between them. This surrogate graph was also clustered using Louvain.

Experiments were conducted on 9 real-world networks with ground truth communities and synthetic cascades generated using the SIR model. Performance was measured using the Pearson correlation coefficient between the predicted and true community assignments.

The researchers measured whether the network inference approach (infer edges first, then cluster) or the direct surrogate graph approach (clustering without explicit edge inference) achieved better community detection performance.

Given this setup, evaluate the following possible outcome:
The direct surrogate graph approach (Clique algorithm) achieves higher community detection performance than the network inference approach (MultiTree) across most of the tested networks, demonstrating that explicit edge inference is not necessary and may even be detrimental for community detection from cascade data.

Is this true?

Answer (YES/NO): YES